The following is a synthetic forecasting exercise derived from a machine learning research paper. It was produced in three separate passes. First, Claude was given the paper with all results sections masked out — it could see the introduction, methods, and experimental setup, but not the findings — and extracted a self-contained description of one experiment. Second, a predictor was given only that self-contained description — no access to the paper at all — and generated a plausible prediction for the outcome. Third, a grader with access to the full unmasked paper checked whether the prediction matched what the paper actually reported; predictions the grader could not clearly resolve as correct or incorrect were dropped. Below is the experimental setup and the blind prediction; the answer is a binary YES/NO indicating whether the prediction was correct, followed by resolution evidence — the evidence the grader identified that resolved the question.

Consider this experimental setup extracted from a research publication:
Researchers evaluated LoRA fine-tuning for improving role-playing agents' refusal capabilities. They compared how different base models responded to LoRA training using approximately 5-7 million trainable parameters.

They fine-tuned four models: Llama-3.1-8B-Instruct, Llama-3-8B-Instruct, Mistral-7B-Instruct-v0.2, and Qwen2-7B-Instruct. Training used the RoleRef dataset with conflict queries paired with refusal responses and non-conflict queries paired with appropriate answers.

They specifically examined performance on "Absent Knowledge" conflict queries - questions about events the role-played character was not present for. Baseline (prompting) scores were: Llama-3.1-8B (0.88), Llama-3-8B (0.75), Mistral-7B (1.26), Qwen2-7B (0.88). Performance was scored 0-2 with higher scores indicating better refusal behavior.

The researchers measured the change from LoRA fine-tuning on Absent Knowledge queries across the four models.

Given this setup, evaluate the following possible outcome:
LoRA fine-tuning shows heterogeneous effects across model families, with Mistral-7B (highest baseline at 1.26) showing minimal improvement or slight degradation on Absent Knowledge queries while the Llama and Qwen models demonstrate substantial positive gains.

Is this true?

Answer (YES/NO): NO